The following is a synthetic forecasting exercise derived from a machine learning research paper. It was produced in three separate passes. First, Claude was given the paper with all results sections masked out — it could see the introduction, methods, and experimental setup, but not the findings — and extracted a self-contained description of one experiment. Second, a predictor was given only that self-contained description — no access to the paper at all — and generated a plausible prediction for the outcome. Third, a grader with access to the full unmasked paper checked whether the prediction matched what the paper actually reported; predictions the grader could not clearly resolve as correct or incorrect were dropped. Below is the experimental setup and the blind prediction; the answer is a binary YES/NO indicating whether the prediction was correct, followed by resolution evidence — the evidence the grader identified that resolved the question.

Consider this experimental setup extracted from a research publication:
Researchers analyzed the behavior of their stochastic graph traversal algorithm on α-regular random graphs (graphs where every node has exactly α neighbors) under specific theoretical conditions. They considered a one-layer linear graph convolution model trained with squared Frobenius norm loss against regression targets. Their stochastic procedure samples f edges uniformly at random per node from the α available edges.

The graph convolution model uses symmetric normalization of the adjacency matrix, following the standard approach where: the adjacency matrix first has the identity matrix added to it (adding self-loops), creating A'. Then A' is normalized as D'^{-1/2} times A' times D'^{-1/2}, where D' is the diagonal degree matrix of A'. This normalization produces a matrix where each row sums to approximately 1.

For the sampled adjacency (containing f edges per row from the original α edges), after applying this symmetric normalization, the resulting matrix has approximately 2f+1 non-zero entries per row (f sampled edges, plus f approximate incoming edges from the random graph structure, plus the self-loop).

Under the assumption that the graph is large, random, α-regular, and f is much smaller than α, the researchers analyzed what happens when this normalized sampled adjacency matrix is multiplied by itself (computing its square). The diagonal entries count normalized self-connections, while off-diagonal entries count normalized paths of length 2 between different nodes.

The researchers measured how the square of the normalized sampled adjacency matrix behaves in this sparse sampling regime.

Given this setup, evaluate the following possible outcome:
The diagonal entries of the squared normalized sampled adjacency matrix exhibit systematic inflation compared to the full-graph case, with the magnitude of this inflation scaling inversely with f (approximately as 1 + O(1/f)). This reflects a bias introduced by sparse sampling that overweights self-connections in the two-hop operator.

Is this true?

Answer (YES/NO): NO